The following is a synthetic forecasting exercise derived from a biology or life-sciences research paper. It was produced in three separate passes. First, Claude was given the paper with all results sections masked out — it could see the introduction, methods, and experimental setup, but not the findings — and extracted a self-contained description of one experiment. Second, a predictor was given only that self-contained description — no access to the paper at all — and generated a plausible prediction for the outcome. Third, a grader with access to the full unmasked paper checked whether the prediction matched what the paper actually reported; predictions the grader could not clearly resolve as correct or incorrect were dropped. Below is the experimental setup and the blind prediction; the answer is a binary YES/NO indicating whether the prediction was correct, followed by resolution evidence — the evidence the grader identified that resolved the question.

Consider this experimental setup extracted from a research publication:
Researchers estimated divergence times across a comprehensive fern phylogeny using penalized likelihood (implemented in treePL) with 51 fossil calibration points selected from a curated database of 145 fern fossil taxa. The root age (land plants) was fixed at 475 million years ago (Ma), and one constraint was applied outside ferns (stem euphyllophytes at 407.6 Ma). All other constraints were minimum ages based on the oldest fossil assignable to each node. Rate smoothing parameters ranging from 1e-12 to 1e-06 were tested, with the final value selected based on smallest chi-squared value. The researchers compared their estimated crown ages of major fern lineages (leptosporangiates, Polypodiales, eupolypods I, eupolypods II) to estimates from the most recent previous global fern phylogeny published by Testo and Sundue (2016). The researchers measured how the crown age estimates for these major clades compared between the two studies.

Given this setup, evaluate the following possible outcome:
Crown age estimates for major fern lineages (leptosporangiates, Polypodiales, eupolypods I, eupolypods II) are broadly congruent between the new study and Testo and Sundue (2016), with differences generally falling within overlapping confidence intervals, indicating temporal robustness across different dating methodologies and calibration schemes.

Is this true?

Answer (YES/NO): NO